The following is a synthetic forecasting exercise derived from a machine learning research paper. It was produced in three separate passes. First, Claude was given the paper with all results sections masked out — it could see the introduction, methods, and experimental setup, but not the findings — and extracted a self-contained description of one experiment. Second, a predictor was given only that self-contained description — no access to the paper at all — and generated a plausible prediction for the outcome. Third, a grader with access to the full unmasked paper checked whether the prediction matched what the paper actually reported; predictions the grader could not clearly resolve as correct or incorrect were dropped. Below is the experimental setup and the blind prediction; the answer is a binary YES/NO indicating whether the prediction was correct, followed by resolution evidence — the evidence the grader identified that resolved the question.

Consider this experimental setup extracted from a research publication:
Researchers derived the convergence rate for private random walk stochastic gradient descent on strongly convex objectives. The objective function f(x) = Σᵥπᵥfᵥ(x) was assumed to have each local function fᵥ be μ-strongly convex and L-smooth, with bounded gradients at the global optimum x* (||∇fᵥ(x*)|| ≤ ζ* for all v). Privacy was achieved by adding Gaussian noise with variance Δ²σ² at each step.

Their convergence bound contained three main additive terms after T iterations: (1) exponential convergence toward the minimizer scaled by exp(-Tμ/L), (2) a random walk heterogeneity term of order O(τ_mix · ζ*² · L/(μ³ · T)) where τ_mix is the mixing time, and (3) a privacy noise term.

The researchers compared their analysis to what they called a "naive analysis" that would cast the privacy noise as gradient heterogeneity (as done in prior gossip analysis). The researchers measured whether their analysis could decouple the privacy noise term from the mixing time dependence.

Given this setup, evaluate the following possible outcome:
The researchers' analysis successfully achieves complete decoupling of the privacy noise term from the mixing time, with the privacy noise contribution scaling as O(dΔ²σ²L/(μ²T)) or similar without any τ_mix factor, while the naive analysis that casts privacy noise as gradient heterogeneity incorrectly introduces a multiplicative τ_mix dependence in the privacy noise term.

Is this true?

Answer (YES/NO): YES